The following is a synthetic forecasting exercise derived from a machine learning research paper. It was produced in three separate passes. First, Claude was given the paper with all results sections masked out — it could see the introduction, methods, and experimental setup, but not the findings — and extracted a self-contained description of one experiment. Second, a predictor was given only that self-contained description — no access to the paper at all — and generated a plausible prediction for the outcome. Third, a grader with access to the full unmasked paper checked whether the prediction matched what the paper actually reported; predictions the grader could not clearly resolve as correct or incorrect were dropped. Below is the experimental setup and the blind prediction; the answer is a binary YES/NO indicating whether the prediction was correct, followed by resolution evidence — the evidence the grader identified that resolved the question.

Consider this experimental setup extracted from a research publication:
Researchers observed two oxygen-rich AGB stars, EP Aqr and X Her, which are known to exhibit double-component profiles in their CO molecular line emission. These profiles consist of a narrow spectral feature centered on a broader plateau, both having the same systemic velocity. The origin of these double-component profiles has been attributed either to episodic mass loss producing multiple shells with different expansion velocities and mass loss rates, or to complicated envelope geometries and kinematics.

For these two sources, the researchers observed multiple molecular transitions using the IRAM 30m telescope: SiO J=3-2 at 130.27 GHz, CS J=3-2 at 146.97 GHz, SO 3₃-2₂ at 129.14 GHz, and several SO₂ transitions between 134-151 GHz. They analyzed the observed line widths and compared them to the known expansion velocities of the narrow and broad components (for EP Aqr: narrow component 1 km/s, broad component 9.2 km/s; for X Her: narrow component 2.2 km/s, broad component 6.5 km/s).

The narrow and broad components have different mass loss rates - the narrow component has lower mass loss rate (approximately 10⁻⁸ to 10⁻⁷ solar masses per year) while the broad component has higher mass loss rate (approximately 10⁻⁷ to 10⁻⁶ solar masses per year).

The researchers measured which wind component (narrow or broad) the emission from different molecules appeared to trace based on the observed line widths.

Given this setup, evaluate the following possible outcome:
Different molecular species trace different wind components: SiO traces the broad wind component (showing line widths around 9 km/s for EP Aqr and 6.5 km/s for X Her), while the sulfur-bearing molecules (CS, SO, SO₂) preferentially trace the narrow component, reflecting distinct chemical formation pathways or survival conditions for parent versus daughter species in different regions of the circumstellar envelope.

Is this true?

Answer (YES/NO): YES